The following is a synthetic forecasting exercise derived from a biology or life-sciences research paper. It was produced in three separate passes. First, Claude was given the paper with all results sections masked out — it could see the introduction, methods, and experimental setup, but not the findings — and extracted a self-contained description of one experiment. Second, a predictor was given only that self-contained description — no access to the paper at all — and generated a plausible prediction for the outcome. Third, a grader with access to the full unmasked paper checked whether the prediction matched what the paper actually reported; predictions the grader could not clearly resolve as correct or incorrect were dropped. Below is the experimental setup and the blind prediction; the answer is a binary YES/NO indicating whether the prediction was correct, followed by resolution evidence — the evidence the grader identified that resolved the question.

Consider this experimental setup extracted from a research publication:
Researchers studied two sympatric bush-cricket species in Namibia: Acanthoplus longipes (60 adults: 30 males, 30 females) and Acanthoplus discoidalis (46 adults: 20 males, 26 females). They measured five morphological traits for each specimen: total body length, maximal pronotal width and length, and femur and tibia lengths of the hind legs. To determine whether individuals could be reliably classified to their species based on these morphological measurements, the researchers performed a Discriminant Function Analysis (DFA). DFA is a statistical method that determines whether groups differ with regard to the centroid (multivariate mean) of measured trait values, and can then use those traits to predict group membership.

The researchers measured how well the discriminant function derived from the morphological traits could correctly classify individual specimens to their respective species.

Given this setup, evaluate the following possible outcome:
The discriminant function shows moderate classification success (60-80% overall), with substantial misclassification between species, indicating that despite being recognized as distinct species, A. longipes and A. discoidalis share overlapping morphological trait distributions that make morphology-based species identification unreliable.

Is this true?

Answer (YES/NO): NO